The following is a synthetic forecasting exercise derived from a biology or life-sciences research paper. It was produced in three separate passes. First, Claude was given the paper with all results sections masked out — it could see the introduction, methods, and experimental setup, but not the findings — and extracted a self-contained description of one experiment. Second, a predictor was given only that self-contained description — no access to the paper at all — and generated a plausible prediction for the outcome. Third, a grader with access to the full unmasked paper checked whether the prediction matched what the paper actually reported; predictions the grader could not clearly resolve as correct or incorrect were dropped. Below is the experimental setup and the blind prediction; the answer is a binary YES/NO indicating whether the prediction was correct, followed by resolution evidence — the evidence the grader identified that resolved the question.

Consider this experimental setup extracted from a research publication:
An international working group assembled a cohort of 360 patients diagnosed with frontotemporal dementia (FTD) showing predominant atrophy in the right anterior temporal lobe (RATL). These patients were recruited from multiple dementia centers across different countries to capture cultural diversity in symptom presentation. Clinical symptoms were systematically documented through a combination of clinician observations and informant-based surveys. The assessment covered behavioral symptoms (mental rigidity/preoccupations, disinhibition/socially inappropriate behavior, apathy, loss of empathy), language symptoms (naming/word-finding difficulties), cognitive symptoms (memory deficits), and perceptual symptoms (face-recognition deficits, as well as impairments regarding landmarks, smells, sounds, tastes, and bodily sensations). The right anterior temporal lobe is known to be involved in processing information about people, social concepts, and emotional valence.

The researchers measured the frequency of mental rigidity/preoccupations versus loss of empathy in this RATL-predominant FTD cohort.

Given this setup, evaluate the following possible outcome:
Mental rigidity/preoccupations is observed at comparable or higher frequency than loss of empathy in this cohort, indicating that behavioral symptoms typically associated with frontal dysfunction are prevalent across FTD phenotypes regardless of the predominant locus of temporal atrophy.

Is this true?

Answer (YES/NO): YES